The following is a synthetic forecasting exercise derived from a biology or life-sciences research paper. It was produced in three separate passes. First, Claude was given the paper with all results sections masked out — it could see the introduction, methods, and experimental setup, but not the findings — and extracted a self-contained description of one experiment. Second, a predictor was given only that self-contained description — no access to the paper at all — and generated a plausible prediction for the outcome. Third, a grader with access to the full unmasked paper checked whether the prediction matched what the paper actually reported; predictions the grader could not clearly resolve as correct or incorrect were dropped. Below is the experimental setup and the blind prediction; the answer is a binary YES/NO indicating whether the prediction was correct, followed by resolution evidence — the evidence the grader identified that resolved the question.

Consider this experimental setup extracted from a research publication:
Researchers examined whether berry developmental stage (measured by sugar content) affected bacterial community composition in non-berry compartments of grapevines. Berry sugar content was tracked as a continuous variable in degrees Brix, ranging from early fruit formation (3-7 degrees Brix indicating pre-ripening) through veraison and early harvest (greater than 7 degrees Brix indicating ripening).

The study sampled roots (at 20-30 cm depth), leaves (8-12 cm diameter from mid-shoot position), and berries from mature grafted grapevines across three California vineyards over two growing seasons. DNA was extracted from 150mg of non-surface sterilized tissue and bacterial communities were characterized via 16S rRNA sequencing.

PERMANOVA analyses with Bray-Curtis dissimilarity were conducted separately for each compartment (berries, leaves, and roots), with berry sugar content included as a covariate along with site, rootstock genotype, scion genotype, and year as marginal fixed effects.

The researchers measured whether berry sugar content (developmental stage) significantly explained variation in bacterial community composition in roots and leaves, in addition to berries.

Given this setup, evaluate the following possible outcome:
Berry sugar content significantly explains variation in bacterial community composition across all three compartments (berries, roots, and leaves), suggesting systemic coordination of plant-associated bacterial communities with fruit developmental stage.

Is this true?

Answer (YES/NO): NO